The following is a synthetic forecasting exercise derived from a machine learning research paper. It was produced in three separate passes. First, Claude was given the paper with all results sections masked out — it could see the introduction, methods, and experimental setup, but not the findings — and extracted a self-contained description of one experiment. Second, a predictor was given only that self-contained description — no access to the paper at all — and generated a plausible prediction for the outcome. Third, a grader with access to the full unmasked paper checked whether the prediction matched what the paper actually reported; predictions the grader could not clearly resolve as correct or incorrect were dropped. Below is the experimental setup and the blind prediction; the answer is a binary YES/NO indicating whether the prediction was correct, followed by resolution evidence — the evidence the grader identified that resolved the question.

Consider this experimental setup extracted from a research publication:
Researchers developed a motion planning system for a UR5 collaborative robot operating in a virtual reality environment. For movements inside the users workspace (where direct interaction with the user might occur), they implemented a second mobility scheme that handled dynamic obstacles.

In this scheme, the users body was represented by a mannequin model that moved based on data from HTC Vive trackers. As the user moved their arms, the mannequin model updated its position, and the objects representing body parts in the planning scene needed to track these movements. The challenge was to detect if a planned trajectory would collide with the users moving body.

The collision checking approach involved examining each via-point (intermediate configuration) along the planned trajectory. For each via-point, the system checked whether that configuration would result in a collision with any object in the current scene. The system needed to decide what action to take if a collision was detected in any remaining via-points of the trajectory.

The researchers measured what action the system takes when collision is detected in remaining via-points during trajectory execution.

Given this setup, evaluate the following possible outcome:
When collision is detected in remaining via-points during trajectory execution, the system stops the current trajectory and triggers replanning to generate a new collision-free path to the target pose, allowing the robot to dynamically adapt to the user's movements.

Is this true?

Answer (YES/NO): YES